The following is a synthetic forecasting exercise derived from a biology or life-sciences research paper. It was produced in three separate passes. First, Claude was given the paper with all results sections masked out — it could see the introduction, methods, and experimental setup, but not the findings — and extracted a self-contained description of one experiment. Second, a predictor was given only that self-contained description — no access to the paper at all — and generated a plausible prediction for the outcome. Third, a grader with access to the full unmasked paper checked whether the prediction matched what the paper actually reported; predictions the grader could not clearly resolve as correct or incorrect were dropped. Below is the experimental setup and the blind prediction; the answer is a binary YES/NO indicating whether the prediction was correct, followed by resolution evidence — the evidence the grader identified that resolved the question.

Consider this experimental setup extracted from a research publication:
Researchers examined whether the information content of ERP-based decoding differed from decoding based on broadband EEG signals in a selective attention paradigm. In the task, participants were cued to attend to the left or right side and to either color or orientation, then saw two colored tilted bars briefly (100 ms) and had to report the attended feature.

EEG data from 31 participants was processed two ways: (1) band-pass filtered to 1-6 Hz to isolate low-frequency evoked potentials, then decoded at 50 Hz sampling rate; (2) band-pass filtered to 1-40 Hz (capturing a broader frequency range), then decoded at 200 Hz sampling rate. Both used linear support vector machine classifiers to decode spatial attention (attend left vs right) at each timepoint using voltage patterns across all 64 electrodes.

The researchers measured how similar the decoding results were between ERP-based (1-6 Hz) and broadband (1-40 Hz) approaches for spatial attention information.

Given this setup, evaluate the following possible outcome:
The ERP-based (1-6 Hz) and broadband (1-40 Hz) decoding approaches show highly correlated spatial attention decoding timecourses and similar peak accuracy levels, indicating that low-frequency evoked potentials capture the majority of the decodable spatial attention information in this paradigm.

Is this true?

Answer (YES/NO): YES